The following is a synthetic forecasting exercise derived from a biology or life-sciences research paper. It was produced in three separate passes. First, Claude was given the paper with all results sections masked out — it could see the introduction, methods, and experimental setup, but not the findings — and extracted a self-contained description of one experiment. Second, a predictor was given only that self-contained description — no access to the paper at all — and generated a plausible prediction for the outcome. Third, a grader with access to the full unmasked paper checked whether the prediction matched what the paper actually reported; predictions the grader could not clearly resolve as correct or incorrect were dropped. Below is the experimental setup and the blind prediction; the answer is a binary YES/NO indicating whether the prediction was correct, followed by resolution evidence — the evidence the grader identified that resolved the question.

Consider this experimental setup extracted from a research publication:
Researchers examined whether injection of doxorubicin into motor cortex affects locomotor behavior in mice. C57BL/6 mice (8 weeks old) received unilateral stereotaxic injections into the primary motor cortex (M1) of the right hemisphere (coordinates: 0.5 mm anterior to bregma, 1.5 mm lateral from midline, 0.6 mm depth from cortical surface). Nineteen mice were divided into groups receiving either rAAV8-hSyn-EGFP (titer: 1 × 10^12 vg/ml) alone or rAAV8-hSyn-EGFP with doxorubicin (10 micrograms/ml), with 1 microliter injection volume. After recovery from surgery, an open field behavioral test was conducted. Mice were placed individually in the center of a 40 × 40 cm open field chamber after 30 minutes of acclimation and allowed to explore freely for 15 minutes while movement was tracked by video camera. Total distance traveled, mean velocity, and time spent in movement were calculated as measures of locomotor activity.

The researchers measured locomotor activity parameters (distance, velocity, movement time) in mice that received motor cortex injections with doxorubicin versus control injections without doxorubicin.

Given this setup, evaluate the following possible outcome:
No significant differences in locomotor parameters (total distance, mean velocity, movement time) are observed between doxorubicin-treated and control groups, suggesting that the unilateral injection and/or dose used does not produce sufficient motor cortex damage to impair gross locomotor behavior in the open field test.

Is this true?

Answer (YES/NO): YES